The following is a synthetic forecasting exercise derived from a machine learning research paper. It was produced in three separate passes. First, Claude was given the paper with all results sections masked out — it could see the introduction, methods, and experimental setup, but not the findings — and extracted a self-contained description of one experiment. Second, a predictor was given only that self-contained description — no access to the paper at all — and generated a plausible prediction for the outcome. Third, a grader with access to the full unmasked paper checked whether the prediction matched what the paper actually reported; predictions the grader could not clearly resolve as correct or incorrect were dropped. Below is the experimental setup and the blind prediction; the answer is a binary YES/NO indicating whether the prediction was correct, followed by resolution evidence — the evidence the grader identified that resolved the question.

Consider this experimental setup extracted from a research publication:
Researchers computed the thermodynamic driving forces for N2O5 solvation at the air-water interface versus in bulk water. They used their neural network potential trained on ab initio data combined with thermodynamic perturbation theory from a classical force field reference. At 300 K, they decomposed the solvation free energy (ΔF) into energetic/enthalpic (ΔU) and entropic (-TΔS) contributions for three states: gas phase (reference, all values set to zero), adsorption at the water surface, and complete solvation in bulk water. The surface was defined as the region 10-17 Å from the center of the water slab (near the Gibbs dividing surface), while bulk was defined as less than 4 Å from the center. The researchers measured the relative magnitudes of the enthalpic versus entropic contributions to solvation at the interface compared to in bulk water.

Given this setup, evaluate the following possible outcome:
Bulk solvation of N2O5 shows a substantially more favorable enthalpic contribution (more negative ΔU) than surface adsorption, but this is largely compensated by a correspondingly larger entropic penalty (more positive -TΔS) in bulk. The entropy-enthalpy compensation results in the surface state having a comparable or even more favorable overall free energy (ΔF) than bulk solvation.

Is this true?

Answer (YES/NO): NO